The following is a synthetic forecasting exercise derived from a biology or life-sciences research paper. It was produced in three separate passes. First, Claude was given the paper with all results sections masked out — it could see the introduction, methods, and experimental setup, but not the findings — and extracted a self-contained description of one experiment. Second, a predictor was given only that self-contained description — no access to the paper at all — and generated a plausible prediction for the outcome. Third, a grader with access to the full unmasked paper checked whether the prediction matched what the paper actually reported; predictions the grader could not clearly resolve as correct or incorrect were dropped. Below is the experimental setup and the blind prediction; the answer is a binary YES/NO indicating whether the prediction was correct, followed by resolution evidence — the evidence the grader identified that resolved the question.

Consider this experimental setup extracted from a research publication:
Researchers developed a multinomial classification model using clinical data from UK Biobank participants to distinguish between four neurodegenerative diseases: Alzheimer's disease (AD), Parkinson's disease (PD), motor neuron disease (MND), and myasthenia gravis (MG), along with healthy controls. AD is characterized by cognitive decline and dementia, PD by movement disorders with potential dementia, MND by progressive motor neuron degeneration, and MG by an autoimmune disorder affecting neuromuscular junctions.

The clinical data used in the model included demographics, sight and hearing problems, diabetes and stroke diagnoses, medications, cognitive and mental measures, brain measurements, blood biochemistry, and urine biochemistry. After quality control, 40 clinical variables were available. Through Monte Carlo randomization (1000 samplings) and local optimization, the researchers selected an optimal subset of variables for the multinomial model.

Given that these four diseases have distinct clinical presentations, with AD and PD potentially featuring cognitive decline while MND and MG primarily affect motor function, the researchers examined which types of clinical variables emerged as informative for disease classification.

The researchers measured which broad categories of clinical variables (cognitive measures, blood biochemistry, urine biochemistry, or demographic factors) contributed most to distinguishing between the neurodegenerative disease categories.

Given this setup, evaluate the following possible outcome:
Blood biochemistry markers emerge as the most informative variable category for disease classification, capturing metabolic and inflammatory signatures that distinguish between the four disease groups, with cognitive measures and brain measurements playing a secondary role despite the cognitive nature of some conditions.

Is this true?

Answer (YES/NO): NO